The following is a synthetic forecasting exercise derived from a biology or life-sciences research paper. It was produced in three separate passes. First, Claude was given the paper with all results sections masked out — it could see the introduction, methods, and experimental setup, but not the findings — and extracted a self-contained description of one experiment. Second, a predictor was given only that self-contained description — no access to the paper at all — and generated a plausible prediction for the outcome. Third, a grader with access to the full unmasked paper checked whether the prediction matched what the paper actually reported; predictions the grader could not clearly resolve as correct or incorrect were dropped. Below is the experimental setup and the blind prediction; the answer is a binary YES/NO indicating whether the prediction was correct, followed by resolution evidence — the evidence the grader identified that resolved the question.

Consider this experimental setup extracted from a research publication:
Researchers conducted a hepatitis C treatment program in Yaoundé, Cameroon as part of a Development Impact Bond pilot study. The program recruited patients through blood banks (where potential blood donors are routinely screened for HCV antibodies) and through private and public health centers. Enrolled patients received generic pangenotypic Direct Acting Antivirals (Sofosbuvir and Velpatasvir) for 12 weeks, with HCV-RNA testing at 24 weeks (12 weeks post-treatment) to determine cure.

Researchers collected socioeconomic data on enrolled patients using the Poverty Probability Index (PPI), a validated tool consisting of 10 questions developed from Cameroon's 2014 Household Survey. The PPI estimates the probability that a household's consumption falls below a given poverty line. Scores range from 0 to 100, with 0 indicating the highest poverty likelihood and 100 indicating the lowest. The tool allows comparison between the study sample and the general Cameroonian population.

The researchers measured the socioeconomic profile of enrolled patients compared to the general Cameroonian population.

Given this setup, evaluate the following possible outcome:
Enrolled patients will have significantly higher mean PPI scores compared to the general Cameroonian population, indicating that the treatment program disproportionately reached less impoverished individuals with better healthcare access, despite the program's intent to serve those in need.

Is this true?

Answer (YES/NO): YES